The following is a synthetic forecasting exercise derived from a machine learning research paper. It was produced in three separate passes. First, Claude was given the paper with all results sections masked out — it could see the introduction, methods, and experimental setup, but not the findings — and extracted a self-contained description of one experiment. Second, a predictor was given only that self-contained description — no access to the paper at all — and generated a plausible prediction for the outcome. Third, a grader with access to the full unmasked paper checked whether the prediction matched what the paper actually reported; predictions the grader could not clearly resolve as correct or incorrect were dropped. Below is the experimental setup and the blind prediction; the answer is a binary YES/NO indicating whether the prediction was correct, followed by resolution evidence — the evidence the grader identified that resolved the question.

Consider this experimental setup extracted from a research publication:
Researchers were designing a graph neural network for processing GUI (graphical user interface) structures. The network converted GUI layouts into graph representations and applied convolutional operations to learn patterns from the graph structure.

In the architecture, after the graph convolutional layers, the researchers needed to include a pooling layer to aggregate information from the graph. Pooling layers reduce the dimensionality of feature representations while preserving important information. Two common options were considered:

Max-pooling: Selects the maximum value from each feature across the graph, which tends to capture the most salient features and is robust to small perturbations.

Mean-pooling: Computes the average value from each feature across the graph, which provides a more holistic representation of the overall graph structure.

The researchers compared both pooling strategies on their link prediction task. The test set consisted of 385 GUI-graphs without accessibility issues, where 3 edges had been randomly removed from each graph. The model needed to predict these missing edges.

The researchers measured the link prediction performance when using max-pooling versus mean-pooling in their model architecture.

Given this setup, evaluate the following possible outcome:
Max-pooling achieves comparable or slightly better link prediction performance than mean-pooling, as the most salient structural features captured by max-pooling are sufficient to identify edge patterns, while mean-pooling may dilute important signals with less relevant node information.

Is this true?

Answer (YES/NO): YES